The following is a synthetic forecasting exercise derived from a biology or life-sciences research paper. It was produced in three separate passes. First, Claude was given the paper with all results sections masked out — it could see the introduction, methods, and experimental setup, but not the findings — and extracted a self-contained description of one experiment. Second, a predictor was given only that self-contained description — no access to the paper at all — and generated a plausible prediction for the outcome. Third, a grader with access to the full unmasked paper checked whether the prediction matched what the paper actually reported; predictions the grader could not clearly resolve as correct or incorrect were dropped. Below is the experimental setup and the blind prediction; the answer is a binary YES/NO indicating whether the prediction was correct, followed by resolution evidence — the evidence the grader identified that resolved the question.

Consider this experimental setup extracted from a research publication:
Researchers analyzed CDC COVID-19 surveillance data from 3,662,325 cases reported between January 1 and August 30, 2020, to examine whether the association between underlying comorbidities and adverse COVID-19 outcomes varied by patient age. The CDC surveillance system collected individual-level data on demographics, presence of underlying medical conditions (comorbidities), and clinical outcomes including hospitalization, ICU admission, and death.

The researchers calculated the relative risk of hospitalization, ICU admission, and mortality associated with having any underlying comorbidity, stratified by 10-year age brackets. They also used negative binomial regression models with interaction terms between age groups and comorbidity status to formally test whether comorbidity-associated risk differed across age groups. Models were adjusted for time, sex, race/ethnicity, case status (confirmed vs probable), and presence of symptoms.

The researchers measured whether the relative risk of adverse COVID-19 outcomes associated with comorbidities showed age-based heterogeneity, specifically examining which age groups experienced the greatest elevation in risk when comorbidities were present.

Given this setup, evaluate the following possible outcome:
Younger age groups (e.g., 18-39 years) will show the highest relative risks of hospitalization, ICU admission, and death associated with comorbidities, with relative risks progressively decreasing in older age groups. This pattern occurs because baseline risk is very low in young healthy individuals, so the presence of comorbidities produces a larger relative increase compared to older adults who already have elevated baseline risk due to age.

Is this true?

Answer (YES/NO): YES